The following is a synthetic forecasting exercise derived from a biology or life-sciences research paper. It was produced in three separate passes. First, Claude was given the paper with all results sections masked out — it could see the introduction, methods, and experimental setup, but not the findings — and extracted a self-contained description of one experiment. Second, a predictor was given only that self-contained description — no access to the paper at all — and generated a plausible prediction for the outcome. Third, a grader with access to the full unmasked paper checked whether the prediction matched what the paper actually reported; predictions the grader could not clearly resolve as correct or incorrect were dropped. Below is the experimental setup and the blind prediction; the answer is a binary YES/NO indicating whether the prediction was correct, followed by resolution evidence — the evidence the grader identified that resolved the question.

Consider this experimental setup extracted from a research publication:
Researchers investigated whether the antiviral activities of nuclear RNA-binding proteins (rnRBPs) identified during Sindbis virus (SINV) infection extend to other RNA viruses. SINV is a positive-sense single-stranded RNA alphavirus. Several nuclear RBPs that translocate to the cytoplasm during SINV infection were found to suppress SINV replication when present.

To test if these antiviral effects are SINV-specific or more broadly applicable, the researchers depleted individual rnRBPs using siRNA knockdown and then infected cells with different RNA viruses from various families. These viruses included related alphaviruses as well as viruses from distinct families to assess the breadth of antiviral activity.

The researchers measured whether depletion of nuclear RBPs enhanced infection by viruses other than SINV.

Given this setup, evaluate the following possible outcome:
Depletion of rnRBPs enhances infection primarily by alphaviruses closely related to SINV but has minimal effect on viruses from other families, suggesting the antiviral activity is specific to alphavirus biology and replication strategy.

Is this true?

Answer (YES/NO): NO